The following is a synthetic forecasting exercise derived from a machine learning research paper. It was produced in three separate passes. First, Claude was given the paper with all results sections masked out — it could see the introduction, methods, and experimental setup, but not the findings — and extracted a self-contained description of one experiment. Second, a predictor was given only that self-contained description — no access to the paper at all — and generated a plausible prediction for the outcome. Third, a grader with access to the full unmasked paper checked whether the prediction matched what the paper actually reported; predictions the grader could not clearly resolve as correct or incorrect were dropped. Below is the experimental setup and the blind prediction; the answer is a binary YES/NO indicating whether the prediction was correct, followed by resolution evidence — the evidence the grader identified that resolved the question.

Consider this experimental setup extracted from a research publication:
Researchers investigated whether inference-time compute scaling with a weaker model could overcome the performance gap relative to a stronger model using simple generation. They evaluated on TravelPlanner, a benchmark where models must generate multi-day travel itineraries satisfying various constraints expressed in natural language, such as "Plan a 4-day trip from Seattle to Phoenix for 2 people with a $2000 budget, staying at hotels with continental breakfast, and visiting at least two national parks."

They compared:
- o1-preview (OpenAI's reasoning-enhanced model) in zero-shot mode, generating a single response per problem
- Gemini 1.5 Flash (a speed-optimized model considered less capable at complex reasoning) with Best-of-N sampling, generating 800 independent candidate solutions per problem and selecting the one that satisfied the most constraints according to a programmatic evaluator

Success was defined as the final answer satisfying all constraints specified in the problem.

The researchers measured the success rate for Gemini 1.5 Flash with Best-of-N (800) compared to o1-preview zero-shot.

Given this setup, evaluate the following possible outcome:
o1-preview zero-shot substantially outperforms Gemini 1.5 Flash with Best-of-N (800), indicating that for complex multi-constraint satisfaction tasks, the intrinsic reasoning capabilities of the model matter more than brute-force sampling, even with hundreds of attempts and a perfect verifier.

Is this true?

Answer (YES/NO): NO